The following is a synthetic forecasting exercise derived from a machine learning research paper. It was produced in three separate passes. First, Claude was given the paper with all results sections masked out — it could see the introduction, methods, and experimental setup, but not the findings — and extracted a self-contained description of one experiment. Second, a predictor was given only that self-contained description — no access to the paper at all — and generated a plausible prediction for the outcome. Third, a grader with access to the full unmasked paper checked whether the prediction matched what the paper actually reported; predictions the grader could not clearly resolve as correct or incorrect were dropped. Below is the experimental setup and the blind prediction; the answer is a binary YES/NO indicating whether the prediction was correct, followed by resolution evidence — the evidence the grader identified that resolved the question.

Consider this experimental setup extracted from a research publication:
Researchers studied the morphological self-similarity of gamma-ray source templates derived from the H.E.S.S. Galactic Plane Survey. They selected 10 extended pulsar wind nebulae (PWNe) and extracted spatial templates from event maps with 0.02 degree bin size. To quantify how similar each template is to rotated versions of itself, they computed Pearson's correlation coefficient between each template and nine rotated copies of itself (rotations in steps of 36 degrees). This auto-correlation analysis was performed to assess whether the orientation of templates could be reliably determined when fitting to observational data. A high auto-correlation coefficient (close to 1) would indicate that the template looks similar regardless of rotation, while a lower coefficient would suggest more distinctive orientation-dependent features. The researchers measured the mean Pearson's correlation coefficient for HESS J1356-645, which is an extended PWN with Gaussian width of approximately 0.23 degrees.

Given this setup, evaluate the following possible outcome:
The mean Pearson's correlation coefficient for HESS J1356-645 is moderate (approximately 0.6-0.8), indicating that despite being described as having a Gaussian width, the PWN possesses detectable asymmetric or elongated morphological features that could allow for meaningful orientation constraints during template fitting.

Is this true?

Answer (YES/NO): NO